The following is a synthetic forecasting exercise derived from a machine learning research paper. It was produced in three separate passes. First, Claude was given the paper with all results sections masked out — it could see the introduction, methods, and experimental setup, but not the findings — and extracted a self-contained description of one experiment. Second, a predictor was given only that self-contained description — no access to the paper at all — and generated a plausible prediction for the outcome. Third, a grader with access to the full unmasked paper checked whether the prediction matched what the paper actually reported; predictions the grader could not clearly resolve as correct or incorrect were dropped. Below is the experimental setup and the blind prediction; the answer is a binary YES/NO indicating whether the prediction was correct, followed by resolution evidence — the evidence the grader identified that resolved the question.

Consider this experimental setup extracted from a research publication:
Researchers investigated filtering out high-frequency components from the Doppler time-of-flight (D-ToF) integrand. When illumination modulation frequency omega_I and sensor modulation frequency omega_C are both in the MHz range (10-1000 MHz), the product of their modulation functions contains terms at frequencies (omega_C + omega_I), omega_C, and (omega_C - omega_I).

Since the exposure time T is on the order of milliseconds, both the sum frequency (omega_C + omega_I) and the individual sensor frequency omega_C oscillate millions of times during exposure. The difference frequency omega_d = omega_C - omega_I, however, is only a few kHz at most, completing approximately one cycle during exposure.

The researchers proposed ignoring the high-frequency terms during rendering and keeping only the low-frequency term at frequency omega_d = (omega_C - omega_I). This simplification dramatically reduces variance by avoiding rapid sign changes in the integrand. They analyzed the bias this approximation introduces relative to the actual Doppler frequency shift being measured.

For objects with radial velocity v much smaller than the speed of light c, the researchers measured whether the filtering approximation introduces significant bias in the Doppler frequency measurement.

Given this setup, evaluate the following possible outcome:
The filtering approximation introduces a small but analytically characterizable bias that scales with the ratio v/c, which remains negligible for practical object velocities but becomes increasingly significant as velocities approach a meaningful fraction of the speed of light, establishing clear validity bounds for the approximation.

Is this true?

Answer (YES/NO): NO